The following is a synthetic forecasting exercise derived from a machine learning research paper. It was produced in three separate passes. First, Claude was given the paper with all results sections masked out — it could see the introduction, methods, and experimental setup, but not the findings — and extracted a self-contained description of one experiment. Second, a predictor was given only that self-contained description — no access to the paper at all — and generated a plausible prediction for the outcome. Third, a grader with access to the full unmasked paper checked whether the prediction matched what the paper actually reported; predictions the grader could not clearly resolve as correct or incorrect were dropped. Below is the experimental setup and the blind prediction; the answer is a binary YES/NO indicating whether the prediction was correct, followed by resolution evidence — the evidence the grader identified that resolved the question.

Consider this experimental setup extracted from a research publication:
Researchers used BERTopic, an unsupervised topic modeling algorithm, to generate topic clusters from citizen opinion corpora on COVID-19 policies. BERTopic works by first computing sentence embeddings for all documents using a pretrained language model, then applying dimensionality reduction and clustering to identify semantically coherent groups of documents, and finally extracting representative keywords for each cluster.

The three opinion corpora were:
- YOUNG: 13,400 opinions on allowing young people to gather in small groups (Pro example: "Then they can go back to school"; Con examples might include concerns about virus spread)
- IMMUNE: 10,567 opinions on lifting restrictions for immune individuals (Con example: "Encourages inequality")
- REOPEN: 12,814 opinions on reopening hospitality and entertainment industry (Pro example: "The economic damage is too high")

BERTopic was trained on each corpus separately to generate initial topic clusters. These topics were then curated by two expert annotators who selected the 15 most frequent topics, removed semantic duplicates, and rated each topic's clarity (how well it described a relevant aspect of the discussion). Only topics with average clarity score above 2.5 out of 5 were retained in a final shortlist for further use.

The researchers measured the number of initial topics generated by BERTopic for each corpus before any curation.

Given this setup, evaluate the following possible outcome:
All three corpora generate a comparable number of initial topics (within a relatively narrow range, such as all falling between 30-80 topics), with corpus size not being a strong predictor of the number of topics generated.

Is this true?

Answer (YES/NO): YES